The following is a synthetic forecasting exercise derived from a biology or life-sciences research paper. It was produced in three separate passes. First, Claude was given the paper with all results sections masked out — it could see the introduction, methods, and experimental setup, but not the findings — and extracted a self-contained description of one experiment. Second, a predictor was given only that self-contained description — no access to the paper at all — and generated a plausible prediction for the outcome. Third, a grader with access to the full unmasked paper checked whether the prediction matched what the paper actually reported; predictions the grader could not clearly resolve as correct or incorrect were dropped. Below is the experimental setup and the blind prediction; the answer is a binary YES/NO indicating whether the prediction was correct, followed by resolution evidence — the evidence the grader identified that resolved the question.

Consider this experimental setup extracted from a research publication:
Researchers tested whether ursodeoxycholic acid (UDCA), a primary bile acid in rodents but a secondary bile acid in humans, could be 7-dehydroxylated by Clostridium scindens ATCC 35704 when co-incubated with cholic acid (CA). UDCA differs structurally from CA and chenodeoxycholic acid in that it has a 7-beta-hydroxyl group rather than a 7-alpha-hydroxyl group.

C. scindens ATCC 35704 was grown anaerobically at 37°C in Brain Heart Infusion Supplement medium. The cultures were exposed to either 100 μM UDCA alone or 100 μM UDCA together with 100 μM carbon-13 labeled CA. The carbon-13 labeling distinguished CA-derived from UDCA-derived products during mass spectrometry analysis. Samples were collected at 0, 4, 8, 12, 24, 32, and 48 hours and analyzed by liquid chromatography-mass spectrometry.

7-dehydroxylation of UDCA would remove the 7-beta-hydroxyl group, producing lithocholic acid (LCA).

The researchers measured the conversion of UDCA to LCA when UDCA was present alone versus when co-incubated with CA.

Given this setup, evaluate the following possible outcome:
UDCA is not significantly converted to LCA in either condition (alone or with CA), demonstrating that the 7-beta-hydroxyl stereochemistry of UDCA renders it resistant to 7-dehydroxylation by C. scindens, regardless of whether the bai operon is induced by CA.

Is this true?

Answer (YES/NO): NO